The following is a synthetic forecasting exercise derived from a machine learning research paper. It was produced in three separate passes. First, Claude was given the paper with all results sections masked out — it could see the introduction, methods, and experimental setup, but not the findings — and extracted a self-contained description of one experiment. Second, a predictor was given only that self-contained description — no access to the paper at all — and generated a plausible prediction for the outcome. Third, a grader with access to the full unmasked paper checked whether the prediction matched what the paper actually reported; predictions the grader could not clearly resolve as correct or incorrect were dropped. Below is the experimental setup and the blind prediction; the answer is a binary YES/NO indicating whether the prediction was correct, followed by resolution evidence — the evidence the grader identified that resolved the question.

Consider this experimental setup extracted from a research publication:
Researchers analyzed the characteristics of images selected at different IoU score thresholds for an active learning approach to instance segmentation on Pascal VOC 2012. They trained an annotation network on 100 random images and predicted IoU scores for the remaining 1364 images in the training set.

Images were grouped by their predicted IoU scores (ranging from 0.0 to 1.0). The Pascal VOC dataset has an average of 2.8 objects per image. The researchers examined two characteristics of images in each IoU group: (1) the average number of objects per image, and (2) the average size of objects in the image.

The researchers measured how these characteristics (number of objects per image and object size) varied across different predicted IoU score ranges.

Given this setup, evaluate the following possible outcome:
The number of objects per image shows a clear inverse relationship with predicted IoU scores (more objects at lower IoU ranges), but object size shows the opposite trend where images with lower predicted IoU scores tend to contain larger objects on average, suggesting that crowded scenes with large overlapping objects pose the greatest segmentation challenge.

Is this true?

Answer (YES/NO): NO